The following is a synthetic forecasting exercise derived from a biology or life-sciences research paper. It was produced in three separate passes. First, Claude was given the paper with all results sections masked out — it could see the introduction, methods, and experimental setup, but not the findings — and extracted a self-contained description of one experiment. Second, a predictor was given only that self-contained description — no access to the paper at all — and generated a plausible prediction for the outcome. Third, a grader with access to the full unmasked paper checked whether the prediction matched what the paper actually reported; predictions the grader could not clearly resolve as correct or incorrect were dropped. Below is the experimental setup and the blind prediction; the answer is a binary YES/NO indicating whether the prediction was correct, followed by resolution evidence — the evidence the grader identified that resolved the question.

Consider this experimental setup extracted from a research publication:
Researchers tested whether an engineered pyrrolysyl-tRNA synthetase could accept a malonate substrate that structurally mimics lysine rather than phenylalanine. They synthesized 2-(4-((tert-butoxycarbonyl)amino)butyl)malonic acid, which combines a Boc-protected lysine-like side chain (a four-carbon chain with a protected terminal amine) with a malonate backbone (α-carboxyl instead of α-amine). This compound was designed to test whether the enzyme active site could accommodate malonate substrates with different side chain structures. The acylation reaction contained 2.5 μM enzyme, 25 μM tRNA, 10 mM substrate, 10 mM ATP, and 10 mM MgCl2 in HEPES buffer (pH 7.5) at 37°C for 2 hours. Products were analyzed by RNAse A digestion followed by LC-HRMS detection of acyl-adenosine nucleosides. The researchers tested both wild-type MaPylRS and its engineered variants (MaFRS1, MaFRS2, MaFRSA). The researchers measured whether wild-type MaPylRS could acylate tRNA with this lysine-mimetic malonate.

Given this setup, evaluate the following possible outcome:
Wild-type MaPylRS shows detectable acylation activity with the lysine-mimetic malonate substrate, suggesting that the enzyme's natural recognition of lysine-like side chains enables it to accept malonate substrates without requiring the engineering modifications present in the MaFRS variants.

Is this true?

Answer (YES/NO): YES